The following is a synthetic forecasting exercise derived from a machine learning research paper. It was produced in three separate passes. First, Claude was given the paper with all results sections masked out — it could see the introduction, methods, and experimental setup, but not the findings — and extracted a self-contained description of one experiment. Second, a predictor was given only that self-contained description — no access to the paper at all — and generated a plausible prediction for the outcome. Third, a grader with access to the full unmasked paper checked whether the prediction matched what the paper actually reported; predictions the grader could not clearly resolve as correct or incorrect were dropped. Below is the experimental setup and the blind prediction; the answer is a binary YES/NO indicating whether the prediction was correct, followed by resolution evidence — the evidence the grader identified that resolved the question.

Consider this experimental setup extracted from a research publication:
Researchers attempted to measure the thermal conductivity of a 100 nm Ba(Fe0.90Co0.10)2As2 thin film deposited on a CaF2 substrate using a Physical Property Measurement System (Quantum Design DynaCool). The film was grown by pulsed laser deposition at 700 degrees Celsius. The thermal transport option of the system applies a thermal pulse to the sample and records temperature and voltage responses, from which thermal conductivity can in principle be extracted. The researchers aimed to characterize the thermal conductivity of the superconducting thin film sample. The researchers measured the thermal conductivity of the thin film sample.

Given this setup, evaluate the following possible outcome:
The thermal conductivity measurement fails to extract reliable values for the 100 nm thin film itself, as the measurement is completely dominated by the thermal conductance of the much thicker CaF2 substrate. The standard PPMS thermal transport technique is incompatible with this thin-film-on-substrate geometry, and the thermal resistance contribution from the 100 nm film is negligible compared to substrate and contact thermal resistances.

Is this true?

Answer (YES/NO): YES